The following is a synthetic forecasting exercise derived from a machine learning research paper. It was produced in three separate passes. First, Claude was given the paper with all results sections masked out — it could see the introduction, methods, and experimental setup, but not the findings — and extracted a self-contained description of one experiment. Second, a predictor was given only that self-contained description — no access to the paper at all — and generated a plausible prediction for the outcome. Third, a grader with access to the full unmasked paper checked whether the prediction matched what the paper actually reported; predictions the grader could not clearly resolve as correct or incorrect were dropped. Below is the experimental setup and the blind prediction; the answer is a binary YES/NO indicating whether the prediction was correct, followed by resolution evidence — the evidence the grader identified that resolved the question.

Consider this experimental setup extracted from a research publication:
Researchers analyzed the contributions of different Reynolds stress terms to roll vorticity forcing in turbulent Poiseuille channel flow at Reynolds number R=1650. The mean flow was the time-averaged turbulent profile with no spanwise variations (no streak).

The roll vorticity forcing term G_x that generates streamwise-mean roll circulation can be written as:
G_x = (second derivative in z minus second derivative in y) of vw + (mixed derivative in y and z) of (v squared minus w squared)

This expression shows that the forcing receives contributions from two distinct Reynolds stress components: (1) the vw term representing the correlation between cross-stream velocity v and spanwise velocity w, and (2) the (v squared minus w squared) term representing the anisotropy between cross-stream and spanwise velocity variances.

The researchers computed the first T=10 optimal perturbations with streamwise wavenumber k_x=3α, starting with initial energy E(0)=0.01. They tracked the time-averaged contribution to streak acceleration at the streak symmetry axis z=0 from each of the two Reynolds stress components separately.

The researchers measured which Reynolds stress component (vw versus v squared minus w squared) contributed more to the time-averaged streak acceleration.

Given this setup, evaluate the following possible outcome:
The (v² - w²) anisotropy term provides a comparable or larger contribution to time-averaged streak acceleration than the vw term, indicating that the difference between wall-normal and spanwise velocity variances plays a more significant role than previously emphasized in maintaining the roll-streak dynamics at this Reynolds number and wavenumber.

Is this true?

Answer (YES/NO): YES